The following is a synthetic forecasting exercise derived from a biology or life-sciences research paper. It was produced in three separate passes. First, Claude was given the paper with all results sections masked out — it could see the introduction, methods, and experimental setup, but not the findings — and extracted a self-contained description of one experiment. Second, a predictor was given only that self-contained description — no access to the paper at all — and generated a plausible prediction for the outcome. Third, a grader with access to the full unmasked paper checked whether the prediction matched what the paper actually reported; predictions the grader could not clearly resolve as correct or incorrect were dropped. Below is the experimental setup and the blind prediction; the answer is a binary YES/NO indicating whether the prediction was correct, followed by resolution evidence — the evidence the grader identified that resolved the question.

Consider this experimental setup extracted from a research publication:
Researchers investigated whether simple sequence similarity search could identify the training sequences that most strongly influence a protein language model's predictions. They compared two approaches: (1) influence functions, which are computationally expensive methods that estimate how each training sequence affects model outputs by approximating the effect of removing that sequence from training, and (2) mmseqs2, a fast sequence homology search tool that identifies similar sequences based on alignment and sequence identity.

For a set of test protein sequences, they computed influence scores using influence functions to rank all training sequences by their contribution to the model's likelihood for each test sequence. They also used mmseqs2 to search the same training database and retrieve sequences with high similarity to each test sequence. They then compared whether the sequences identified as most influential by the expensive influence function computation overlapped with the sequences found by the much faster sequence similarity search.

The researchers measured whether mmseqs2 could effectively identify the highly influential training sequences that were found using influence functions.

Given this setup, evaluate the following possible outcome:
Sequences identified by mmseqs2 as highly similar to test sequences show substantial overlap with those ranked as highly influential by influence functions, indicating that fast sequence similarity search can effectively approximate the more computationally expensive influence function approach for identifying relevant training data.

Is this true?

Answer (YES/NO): YES